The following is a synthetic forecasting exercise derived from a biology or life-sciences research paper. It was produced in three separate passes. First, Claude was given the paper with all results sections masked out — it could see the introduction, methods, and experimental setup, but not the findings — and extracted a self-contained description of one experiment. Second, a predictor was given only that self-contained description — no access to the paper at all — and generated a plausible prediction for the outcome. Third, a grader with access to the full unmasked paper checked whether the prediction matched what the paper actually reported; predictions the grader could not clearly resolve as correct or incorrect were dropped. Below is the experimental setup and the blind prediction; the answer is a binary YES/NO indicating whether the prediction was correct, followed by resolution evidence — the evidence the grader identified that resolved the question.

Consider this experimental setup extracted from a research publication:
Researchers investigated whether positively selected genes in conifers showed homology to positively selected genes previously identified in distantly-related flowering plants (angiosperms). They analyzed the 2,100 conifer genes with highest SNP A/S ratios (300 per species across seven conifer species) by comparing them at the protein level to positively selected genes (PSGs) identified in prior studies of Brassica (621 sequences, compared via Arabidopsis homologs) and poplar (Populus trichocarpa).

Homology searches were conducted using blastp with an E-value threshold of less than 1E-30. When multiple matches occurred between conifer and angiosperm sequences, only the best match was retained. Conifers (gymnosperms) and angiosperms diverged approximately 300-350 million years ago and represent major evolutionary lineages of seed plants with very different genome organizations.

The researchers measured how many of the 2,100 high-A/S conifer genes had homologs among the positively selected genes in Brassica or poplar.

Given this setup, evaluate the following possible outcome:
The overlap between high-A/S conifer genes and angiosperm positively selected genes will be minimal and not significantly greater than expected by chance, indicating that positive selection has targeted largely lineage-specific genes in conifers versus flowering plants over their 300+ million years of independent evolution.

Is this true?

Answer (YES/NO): NO